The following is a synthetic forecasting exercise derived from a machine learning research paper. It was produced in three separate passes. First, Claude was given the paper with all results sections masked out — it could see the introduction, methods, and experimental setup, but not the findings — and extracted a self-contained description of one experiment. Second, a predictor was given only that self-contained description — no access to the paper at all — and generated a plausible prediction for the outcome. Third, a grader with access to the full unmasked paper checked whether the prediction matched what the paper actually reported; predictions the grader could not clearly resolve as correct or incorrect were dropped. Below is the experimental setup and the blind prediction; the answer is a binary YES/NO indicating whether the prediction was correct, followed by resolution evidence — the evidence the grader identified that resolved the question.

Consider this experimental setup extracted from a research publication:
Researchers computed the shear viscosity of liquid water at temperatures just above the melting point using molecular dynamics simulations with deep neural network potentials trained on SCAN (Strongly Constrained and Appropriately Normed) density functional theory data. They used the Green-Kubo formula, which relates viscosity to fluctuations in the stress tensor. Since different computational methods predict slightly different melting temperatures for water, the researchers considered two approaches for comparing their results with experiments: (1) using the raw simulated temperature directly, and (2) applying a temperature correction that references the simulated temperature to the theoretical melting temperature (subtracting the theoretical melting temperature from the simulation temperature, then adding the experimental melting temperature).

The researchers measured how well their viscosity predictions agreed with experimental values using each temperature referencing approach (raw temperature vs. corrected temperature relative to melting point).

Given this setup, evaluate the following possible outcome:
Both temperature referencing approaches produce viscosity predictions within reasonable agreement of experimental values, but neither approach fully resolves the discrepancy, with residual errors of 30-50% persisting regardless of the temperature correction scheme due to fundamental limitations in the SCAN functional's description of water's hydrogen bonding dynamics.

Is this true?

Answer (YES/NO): NO